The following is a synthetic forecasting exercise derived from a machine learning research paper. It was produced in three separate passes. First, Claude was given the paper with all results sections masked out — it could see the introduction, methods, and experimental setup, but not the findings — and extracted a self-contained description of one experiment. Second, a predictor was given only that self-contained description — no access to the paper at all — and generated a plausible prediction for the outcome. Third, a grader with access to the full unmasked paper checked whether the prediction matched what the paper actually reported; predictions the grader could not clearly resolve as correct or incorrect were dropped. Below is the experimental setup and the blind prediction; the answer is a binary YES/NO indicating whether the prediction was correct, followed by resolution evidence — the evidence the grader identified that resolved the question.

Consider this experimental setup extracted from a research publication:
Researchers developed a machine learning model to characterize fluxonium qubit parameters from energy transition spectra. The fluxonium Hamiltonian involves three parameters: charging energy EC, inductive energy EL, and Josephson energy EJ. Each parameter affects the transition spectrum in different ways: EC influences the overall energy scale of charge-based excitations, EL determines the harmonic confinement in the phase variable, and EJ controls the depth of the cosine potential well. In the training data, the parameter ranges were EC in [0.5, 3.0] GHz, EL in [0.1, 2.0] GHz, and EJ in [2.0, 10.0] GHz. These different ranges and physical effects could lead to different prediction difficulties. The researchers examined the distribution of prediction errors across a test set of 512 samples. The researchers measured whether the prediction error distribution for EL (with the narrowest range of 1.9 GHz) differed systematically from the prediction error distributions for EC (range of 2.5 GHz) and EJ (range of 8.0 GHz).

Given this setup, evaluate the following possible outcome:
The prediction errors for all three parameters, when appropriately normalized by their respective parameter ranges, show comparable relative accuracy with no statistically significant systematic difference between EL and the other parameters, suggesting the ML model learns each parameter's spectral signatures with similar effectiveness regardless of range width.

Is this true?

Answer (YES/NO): NO